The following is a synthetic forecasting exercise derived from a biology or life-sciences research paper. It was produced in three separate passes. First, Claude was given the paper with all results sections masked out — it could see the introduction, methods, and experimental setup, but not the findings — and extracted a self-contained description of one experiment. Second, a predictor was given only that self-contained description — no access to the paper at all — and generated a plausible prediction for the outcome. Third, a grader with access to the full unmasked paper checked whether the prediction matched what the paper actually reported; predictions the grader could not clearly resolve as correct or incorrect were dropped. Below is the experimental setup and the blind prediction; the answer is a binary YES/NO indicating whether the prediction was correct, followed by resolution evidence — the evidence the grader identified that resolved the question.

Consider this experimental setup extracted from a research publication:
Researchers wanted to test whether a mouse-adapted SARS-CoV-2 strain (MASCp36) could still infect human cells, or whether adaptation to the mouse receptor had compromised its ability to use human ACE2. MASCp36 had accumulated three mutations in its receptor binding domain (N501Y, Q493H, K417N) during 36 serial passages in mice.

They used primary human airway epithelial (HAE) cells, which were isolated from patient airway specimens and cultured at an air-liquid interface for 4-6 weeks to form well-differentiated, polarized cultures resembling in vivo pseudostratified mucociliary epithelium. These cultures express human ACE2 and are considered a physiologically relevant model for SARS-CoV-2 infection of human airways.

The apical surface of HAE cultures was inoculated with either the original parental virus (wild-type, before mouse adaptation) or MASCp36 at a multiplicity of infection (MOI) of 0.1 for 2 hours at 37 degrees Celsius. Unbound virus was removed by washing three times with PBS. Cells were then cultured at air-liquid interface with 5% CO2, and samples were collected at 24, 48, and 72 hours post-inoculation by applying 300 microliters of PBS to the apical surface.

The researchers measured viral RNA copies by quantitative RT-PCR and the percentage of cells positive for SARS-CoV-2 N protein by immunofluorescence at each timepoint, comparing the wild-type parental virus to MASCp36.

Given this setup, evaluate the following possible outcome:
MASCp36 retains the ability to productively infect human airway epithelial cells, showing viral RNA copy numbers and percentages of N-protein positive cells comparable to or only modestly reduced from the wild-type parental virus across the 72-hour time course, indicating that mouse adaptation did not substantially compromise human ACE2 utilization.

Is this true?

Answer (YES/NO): NO